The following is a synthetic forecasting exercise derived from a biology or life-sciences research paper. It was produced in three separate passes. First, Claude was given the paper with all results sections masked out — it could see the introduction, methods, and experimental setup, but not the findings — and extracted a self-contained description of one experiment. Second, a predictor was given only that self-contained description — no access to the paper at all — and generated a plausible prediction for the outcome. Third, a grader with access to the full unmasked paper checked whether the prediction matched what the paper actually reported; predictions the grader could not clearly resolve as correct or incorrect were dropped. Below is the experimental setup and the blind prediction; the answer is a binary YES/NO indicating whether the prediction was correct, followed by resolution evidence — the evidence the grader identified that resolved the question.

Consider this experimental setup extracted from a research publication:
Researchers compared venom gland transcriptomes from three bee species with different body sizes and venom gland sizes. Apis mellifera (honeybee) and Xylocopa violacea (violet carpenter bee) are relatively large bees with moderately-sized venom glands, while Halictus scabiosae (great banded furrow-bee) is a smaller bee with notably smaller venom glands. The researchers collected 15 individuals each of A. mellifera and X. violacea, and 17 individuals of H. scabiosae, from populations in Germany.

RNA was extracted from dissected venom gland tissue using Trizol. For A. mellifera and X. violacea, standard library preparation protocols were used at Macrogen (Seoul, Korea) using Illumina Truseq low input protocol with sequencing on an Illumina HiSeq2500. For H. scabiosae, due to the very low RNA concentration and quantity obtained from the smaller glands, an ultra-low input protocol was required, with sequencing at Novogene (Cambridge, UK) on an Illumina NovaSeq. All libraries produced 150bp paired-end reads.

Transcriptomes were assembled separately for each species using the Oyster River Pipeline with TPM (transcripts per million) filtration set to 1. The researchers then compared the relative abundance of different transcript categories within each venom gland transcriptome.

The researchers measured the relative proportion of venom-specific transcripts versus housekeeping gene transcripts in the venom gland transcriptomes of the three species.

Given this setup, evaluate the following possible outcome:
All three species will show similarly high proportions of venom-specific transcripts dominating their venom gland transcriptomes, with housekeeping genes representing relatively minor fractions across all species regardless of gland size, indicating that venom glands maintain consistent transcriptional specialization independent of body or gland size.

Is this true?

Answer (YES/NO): NO